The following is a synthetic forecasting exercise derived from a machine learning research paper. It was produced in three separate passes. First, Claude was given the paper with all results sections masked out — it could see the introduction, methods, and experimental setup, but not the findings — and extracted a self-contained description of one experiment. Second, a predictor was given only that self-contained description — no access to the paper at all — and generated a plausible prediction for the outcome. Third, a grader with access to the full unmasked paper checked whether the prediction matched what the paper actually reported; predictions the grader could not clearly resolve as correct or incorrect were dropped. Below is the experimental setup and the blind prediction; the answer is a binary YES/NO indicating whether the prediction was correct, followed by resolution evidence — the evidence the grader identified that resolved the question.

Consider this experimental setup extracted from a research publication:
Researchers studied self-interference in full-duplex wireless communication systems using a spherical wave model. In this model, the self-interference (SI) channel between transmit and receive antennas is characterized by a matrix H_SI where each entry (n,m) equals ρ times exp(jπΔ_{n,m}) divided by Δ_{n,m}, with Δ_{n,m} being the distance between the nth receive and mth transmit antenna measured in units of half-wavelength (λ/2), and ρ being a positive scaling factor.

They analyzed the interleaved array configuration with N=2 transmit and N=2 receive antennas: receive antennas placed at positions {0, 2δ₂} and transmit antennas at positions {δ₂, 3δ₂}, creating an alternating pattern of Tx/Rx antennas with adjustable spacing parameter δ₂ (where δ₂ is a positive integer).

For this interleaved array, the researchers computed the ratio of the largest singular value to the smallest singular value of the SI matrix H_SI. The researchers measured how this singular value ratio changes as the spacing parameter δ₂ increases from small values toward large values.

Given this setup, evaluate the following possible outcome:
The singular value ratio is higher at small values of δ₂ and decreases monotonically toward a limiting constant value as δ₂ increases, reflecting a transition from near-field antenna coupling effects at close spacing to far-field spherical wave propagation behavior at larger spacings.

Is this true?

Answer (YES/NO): NO